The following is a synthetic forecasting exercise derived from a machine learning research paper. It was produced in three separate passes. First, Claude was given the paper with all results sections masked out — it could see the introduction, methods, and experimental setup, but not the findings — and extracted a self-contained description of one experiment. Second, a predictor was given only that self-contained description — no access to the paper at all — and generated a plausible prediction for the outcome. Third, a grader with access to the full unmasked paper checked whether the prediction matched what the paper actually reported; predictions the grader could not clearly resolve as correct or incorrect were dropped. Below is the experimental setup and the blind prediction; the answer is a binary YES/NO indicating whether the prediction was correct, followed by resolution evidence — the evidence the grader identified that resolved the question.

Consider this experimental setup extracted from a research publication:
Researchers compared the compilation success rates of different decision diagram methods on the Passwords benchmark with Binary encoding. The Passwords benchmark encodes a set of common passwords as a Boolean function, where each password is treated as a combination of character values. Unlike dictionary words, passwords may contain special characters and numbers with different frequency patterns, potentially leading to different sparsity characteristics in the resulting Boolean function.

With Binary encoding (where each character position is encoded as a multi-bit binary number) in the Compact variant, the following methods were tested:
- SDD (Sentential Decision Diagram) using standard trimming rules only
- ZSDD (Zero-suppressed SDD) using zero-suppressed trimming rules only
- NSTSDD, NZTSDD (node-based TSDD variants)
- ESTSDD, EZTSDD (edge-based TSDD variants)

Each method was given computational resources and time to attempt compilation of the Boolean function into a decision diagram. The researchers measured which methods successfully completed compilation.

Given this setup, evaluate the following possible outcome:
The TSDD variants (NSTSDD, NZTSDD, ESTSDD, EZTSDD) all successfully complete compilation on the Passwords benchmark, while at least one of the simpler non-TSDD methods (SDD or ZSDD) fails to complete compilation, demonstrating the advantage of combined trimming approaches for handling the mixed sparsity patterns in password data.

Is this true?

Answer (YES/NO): YES